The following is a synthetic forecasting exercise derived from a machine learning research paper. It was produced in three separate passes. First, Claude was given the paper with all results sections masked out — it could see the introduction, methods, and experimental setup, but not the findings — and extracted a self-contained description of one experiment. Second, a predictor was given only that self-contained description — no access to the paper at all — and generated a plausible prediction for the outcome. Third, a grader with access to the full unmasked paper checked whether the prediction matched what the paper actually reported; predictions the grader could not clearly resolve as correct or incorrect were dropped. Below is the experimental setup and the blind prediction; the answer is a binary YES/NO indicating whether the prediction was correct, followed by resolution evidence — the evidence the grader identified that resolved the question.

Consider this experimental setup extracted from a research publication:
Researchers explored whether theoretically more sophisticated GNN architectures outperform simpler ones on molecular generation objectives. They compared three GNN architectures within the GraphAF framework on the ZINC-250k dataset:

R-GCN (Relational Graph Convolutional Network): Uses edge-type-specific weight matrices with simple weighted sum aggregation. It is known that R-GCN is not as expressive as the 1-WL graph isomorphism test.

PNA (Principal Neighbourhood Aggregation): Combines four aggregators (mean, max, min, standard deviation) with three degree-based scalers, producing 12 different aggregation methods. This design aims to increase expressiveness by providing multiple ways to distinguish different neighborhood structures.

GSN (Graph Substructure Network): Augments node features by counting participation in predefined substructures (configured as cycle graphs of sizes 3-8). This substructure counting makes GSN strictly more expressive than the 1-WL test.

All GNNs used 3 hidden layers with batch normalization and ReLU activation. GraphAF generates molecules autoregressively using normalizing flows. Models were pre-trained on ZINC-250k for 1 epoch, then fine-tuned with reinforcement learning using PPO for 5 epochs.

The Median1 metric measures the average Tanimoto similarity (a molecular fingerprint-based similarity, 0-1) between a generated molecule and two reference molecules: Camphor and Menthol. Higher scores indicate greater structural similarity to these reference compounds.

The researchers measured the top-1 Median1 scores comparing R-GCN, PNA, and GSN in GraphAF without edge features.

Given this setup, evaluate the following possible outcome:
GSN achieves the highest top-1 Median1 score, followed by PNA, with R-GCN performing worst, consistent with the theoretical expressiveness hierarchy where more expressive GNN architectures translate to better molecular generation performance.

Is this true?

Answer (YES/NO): NO